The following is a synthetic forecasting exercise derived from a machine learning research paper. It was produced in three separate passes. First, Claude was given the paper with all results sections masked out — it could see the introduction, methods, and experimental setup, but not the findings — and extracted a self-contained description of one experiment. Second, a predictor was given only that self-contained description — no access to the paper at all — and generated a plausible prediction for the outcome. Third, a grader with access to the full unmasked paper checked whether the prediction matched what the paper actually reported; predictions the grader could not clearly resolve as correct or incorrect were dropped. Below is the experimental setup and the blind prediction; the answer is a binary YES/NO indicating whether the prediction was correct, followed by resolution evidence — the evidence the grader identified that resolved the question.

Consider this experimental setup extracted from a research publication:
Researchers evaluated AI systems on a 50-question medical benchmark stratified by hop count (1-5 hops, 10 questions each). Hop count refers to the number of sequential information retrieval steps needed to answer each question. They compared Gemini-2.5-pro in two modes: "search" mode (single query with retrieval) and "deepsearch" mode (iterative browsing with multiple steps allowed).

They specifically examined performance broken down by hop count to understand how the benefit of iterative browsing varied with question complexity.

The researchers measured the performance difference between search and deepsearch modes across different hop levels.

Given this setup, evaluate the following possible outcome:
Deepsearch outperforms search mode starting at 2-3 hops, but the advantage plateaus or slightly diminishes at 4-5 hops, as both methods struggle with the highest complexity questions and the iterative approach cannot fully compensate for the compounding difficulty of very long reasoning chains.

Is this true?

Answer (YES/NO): NO